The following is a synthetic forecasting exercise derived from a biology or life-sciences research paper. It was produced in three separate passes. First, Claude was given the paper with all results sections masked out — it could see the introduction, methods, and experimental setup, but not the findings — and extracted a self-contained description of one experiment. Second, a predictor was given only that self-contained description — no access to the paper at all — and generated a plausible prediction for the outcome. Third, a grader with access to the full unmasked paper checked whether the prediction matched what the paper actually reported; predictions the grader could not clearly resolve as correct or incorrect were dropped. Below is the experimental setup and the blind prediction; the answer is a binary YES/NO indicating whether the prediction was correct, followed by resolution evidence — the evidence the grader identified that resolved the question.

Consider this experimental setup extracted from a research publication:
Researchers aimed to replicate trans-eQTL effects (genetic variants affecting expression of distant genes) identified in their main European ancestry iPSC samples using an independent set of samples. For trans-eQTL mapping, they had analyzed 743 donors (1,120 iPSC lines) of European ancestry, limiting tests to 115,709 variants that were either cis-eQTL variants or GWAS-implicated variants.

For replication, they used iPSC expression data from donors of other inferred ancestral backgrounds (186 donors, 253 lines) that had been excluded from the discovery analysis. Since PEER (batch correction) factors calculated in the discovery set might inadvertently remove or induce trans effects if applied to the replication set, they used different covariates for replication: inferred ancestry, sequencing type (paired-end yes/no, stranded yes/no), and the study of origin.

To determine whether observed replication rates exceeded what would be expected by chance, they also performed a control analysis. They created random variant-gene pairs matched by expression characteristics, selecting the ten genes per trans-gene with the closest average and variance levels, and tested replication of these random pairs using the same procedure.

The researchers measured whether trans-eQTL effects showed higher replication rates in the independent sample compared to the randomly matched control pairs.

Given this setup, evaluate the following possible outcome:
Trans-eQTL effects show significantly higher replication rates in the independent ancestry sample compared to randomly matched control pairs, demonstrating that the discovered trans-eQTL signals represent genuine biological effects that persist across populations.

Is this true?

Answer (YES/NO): YES